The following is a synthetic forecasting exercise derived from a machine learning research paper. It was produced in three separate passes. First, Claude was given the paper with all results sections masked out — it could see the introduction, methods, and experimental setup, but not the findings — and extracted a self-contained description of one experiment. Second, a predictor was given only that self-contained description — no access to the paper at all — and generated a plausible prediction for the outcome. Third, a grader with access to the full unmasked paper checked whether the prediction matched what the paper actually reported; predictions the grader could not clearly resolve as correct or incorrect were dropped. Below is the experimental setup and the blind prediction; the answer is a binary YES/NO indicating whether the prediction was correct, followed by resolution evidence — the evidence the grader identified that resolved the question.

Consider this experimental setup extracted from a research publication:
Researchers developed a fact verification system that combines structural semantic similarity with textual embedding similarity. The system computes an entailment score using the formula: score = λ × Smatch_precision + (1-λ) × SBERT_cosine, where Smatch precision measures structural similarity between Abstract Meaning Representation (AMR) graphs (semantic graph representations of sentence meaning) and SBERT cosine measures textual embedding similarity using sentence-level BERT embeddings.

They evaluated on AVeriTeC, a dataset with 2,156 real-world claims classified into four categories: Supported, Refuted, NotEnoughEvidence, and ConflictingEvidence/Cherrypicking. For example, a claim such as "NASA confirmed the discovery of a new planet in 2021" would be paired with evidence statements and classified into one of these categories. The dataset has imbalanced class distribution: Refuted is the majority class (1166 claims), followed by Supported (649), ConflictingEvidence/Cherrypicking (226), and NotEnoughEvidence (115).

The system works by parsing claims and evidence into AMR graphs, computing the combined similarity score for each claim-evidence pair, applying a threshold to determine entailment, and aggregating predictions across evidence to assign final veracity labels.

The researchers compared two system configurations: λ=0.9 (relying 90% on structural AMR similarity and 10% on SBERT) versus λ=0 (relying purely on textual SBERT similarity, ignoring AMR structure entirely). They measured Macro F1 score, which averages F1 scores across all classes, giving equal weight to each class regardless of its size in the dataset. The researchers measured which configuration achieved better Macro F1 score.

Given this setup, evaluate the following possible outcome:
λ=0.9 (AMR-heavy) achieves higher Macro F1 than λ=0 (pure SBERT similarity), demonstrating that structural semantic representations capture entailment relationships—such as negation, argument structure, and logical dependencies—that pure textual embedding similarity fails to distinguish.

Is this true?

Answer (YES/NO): NO